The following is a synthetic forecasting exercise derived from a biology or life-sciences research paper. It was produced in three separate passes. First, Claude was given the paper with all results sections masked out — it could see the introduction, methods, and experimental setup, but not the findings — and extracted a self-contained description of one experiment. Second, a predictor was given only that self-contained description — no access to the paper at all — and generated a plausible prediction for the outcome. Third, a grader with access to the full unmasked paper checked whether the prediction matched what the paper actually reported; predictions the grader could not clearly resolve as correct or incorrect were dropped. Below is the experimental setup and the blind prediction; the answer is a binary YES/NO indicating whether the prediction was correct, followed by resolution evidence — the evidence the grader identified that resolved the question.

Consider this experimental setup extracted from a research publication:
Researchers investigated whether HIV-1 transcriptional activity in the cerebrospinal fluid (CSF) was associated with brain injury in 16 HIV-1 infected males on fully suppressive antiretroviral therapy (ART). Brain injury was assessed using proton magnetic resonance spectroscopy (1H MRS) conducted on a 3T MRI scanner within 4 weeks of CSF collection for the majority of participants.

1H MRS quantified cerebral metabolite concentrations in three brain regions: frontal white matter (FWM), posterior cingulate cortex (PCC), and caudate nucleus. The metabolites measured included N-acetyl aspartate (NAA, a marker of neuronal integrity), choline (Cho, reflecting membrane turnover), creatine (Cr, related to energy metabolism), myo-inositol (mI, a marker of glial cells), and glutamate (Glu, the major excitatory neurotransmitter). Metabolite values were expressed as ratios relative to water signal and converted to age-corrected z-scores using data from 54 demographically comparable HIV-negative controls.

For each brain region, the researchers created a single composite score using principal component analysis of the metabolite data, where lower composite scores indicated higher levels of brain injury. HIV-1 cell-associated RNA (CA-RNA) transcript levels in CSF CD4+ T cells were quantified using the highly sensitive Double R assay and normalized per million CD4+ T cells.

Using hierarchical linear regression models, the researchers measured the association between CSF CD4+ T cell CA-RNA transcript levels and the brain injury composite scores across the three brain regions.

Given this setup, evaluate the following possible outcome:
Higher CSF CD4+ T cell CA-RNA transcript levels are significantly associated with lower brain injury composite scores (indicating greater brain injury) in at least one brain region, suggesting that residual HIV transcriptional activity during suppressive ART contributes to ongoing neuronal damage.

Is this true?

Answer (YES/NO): YES